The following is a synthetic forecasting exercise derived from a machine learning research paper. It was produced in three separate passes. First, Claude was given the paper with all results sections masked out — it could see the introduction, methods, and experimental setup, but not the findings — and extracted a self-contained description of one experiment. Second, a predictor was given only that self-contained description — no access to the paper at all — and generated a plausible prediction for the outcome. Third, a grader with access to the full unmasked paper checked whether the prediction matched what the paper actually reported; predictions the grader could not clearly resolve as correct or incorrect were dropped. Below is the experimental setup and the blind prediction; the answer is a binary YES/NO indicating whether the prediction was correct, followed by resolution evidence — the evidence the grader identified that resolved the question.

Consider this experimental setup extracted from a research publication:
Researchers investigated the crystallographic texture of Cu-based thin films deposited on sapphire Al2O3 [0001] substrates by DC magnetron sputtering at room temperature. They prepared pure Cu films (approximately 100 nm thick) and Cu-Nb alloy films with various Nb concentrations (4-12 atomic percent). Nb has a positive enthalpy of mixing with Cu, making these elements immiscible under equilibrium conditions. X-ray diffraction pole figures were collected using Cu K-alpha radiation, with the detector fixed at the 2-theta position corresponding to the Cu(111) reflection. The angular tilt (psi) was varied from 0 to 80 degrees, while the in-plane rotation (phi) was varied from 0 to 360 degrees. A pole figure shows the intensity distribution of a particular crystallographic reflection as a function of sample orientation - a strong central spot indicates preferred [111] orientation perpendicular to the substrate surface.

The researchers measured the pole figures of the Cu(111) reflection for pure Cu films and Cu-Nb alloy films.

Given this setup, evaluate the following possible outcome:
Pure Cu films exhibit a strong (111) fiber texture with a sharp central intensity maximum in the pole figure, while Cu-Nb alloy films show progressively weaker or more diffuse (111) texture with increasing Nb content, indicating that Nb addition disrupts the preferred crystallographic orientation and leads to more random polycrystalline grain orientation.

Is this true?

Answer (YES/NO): NO